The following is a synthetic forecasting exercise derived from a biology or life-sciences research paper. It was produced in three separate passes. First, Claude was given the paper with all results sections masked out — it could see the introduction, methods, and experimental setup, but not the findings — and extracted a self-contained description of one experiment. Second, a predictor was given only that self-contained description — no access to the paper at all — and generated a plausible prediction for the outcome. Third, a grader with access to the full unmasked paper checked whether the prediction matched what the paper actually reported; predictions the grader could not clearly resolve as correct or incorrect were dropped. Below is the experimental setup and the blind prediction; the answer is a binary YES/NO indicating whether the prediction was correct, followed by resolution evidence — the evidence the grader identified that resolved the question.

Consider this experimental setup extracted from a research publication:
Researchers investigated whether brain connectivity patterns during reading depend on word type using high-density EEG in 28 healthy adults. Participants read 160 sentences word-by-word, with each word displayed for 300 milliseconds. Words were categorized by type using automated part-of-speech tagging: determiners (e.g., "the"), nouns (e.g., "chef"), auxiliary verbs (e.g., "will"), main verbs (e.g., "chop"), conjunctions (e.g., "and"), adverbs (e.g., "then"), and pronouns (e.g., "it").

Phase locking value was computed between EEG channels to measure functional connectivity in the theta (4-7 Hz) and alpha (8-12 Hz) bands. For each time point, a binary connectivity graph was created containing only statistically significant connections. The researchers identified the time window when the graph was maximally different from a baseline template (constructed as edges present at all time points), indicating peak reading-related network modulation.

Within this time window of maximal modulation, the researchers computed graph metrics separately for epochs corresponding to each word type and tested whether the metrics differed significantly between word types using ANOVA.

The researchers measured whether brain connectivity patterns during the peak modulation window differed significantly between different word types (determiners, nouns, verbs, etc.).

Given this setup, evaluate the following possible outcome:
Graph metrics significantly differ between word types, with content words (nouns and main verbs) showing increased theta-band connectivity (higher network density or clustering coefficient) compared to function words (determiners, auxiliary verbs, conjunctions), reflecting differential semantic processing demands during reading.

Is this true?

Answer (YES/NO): NO